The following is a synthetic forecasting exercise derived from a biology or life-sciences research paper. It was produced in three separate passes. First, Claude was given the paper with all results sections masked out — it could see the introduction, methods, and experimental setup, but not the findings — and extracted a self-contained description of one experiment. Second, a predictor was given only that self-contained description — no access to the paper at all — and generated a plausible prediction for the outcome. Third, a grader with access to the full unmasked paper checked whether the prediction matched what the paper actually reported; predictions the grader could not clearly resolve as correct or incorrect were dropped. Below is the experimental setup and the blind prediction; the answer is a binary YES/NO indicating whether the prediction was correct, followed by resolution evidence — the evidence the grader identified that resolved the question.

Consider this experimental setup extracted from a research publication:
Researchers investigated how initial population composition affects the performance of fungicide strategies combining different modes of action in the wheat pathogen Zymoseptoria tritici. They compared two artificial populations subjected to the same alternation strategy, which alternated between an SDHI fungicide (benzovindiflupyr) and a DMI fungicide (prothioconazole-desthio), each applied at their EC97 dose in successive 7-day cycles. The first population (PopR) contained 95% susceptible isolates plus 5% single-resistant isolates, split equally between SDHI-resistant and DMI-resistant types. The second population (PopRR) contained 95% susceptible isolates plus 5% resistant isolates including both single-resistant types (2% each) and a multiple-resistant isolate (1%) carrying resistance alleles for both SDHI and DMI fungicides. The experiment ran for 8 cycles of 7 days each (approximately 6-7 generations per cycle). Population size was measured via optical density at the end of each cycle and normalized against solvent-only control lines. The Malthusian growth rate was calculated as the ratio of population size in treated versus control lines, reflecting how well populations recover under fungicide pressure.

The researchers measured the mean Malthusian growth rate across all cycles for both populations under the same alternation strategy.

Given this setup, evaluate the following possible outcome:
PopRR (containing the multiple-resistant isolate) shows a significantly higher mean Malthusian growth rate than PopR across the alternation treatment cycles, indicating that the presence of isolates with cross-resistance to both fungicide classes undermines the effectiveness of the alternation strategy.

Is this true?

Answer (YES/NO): YES